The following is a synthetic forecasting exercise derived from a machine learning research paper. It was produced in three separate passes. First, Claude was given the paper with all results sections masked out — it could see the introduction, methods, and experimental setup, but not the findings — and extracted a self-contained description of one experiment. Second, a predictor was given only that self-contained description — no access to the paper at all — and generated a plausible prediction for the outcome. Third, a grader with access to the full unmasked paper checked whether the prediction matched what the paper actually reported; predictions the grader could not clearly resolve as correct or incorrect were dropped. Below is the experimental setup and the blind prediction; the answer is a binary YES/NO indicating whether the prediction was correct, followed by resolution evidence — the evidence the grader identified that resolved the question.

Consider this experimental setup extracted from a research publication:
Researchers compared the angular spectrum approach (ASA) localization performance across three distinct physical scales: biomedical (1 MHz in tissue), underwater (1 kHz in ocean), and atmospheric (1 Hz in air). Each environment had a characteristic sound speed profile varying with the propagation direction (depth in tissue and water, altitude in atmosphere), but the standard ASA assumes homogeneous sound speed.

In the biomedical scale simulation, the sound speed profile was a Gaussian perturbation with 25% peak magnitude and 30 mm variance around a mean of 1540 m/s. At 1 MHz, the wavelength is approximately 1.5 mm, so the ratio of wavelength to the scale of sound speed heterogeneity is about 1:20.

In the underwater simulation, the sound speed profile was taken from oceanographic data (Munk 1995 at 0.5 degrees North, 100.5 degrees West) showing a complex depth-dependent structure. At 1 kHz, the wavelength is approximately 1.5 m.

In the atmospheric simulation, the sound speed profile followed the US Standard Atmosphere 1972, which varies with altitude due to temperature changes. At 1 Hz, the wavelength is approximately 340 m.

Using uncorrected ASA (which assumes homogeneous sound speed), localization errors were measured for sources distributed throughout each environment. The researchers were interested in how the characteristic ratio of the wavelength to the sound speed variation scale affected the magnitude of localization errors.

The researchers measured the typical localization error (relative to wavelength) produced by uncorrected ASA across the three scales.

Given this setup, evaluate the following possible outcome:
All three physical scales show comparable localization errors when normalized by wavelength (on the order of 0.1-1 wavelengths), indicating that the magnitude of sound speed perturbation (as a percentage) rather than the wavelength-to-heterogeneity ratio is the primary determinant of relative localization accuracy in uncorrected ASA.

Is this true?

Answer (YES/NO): NO